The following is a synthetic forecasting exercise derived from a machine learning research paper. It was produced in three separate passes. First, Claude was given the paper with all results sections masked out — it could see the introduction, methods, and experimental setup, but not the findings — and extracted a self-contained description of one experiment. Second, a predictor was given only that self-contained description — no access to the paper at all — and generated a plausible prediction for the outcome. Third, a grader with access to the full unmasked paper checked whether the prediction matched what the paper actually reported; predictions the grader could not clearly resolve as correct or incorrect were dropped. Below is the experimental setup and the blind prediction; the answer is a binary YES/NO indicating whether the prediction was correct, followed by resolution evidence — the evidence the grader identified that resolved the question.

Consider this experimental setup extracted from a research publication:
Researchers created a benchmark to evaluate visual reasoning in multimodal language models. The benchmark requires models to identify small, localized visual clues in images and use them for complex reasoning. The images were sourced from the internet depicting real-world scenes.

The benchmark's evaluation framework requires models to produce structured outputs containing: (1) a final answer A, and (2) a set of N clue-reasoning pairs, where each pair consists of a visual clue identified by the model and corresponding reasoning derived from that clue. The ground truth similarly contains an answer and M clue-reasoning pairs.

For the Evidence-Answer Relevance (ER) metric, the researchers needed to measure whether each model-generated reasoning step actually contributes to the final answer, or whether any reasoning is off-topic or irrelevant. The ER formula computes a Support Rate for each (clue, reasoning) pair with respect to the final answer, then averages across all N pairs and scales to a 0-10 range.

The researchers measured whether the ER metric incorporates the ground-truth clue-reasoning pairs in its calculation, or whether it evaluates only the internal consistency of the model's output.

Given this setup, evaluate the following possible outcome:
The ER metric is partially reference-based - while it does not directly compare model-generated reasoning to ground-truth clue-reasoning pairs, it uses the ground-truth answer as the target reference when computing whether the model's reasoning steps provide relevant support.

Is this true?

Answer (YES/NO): NO